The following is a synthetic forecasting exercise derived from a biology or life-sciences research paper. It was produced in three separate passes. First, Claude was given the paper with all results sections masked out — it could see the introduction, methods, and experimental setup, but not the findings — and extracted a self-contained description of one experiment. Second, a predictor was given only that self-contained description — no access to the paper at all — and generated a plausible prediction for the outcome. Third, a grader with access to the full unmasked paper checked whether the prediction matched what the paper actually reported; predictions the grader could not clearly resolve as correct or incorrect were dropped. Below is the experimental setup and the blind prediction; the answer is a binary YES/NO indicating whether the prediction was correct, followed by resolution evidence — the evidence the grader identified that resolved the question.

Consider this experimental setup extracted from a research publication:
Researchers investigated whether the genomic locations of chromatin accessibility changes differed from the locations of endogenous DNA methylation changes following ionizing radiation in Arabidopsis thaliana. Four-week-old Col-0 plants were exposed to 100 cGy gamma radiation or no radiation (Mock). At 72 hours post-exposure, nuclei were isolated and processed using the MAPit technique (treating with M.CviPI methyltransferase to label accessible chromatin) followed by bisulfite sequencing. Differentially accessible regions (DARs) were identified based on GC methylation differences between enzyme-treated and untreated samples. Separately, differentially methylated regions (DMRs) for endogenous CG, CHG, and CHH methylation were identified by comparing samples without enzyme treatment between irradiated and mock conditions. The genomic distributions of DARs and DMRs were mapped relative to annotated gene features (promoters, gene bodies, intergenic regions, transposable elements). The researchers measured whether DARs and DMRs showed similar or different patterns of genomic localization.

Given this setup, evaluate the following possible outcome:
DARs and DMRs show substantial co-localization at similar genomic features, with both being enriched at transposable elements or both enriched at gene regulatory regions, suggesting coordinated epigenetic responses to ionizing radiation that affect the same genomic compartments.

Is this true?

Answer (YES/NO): NO